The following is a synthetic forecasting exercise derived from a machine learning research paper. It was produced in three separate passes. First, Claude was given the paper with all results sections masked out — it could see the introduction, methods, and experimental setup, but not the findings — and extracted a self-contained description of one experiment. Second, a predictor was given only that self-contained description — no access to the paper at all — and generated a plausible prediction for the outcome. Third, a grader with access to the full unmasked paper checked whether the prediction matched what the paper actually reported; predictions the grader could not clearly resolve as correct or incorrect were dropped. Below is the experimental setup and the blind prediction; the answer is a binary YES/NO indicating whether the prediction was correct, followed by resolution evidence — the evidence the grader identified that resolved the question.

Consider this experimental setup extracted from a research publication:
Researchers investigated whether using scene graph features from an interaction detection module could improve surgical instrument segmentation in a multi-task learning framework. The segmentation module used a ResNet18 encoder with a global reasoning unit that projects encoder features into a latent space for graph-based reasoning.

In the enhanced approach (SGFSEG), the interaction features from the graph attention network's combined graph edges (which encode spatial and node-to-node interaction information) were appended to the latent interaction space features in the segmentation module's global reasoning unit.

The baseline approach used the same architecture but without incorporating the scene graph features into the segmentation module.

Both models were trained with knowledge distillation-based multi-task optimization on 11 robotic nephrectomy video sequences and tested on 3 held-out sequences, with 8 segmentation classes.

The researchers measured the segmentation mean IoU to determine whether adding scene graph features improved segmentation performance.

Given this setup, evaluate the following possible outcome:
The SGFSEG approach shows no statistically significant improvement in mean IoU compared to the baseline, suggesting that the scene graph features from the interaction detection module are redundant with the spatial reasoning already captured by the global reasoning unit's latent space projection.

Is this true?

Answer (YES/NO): NO